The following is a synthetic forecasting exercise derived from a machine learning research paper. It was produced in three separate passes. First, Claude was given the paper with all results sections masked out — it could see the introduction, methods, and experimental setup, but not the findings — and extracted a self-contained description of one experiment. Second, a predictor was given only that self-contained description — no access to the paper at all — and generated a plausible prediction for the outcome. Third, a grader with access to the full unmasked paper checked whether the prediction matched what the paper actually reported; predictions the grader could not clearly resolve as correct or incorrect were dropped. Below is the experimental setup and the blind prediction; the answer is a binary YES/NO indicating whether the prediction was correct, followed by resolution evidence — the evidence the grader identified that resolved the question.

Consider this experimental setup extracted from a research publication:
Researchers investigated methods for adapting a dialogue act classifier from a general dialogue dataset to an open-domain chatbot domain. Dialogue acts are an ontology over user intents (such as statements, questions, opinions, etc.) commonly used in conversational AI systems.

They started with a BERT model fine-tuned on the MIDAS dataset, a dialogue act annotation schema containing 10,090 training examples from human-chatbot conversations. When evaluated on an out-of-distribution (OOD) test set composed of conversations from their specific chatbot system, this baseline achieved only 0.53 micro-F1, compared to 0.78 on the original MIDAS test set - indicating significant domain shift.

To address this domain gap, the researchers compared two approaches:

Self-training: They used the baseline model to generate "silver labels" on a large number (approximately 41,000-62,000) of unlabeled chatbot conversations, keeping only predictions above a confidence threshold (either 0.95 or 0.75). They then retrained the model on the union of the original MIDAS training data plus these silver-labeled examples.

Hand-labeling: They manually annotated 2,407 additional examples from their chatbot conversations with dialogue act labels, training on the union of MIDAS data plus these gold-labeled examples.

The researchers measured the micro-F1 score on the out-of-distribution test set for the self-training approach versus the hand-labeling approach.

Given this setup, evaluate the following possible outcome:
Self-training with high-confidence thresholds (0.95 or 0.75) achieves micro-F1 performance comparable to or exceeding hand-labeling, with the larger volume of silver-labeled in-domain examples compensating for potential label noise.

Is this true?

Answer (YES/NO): NO